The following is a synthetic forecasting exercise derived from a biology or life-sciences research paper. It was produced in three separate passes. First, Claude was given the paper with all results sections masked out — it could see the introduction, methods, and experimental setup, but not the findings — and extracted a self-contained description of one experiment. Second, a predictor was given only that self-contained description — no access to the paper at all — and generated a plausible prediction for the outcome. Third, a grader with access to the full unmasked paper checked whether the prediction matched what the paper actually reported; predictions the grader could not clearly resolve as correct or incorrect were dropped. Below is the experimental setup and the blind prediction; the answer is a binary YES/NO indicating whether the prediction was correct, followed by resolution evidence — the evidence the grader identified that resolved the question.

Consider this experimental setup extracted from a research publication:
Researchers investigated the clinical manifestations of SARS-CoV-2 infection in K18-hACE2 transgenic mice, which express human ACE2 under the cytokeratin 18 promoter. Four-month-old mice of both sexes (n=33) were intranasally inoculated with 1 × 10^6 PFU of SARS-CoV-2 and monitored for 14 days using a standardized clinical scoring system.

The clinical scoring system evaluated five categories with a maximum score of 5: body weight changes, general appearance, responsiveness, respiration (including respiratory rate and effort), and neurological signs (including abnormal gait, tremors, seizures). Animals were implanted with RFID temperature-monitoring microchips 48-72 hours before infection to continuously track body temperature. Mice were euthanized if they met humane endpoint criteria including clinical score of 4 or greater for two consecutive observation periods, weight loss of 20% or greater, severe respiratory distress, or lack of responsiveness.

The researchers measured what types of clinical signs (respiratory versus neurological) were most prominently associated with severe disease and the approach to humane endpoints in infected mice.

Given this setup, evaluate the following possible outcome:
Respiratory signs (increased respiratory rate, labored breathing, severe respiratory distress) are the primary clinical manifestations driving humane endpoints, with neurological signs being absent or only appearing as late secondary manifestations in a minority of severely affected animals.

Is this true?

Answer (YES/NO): NO